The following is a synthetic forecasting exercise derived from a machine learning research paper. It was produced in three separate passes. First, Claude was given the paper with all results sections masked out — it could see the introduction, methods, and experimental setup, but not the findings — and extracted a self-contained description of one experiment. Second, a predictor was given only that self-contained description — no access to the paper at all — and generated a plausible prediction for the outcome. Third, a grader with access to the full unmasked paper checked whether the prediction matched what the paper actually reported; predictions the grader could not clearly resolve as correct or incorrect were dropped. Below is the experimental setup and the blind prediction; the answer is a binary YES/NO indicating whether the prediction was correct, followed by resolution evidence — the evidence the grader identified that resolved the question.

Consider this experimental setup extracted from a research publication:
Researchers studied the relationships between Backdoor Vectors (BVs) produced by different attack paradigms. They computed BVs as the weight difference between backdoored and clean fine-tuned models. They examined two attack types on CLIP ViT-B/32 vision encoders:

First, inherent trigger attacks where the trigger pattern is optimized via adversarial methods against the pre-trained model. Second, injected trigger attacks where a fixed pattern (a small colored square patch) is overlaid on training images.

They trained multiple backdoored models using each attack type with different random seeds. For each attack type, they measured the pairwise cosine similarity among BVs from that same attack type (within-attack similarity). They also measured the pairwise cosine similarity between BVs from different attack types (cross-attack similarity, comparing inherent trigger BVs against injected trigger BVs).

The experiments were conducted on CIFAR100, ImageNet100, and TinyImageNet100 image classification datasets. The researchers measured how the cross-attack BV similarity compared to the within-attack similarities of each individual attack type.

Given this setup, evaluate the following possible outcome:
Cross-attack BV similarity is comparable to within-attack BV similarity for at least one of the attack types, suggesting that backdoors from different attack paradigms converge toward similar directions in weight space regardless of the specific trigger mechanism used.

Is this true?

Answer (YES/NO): YES